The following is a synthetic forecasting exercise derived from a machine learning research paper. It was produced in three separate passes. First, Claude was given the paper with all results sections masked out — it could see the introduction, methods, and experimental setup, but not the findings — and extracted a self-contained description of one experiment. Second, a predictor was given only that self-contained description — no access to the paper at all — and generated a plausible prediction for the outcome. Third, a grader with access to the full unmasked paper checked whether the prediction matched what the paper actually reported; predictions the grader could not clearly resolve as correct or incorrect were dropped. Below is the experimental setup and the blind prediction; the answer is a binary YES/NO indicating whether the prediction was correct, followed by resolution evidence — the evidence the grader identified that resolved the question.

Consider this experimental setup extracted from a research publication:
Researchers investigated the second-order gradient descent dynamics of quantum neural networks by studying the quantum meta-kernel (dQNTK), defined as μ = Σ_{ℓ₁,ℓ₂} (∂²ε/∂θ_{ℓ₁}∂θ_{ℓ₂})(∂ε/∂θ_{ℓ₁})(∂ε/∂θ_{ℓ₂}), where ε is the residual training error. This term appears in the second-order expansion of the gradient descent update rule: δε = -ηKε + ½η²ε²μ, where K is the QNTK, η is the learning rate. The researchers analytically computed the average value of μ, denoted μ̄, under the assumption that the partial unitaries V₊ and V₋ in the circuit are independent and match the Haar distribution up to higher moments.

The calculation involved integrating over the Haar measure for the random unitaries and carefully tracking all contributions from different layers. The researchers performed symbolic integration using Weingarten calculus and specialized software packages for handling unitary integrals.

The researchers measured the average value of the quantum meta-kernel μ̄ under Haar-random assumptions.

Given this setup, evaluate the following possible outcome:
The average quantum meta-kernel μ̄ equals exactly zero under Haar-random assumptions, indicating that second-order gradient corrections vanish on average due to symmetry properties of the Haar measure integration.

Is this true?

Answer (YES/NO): YES